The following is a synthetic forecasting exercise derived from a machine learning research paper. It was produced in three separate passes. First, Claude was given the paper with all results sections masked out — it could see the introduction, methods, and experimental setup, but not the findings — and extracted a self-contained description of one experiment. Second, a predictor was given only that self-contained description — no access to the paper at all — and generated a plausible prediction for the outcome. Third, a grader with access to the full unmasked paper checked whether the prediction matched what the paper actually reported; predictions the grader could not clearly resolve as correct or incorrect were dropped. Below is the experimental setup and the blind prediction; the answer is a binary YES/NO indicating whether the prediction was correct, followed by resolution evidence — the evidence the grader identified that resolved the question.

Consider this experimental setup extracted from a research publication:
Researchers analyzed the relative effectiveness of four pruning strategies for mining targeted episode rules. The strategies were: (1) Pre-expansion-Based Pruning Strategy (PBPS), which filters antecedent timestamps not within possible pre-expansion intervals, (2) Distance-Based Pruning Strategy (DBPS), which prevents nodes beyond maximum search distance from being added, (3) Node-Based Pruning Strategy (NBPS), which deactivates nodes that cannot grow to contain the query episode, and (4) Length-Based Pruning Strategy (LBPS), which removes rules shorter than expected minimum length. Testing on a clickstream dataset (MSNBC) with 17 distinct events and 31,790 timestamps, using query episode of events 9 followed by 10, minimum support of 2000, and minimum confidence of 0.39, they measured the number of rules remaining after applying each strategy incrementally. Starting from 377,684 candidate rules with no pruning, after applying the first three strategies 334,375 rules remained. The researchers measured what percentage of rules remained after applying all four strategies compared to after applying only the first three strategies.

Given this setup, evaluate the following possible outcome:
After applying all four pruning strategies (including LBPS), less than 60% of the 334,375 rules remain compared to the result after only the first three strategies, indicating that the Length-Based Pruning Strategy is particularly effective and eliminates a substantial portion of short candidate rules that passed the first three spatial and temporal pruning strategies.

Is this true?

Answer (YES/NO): YES